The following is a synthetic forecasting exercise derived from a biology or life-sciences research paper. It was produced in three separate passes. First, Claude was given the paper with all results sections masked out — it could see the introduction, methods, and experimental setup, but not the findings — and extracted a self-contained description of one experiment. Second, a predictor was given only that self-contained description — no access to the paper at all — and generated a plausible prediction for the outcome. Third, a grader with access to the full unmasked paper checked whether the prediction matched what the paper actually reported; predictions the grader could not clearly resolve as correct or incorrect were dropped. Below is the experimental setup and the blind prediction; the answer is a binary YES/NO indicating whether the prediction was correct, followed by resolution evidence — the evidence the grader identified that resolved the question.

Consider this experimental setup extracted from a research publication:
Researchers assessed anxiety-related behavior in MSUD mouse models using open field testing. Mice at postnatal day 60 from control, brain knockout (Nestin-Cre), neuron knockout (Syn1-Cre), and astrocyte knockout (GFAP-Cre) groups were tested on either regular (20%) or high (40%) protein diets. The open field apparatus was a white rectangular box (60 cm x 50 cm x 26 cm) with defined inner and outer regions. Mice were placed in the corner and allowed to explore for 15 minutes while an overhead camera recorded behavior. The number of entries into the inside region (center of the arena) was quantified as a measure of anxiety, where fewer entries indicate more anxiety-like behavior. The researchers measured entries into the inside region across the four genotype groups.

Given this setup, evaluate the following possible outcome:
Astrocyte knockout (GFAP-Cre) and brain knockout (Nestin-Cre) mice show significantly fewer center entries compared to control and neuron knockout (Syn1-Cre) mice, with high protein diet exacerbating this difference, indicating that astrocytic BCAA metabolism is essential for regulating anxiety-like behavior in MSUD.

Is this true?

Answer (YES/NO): NO